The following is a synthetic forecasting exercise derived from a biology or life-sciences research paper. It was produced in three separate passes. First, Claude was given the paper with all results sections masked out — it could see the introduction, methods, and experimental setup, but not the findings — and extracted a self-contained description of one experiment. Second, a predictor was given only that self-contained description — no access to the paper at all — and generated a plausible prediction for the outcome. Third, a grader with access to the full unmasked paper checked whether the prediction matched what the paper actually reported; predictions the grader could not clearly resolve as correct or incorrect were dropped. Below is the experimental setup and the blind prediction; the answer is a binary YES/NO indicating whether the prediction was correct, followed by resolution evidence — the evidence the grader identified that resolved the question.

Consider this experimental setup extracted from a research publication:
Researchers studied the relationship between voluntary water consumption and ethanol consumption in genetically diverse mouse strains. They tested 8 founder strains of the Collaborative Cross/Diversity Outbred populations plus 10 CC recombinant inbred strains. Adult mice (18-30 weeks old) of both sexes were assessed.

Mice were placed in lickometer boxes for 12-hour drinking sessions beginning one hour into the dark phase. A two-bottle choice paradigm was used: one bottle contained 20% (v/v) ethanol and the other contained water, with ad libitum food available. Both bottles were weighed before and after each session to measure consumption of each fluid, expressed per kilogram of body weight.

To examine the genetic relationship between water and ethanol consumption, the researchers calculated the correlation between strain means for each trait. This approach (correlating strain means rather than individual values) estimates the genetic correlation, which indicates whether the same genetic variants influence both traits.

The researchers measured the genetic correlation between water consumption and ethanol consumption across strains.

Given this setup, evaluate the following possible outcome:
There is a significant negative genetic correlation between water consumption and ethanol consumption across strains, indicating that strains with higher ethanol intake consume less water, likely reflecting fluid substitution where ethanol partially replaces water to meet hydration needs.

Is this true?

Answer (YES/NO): NO